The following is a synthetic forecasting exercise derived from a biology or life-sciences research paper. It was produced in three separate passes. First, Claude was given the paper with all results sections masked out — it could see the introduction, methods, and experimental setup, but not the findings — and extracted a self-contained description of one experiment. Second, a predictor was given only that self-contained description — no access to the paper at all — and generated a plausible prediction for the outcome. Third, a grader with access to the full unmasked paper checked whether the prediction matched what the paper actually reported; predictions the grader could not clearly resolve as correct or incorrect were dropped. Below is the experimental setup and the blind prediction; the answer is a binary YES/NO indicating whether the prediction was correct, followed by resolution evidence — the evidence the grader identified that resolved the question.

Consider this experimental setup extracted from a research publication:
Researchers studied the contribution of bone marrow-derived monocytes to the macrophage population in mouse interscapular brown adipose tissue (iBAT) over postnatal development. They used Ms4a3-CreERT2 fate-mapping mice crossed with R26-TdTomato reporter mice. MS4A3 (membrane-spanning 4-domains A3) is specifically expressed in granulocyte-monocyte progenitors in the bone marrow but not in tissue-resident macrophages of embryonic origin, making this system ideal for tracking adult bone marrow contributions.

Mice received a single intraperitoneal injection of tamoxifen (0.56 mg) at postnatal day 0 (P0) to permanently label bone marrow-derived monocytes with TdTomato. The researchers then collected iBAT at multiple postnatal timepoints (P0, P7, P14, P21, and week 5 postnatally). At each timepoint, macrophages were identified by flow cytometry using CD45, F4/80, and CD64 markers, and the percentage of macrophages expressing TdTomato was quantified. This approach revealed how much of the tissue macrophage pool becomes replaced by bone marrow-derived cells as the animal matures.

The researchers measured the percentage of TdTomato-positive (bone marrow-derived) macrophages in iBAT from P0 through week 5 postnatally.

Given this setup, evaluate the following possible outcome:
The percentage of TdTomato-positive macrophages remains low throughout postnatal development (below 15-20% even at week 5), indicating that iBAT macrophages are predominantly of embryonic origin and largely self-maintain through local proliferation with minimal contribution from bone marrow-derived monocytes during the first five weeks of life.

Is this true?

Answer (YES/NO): NO